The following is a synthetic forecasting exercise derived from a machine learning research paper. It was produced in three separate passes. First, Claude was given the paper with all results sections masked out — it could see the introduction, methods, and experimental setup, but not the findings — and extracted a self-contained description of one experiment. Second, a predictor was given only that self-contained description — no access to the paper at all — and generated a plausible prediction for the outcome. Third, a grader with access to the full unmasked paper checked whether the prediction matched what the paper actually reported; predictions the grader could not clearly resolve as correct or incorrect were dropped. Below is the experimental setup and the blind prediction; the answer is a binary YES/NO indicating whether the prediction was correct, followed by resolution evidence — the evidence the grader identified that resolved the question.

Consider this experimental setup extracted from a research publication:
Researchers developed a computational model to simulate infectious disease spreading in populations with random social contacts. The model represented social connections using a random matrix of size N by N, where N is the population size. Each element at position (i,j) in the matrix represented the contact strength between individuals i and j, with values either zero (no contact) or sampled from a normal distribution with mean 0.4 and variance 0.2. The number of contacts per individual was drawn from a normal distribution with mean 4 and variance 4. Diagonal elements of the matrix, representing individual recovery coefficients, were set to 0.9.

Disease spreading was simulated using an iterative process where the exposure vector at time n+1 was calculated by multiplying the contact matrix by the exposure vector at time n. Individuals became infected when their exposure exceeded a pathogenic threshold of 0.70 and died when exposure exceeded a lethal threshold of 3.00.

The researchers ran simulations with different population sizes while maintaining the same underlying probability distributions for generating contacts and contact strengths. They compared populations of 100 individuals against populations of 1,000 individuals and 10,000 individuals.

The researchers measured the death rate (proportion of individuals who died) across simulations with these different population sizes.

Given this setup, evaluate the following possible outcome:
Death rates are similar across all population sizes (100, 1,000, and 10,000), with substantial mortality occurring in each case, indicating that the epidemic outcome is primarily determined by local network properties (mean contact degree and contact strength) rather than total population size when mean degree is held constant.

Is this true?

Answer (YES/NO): YES